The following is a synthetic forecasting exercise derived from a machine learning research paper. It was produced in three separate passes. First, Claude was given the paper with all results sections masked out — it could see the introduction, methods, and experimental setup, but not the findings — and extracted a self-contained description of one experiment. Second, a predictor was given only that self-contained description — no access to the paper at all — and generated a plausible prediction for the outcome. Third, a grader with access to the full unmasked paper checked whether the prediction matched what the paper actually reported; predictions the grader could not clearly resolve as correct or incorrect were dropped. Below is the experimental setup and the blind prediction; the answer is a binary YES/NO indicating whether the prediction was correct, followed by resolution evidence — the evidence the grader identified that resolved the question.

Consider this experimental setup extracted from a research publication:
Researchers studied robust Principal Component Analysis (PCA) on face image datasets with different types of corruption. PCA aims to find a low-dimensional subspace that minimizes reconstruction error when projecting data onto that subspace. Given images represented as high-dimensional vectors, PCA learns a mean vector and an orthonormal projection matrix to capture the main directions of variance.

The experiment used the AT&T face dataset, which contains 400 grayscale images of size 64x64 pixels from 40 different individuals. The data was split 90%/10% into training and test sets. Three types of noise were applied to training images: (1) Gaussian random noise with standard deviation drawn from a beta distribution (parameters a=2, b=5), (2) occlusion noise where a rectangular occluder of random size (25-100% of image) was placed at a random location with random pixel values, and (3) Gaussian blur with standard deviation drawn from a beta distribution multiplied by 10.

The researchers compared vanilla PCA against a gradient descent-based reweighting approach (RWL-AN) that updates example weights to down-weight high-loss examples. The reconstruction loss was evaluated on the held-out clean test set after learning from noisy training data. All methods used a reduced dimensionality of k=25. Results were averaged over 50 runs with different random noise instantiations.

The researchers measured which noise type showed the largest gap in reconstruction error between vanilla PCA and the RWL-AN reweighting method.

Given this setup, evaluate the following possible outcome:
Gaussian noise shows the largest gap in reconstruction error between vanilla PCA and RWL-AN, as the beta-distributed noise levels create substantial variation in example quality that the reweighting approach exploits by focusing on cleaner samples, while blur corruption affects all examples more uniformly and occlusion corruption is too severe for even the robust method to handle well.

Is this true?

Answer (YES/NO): YES